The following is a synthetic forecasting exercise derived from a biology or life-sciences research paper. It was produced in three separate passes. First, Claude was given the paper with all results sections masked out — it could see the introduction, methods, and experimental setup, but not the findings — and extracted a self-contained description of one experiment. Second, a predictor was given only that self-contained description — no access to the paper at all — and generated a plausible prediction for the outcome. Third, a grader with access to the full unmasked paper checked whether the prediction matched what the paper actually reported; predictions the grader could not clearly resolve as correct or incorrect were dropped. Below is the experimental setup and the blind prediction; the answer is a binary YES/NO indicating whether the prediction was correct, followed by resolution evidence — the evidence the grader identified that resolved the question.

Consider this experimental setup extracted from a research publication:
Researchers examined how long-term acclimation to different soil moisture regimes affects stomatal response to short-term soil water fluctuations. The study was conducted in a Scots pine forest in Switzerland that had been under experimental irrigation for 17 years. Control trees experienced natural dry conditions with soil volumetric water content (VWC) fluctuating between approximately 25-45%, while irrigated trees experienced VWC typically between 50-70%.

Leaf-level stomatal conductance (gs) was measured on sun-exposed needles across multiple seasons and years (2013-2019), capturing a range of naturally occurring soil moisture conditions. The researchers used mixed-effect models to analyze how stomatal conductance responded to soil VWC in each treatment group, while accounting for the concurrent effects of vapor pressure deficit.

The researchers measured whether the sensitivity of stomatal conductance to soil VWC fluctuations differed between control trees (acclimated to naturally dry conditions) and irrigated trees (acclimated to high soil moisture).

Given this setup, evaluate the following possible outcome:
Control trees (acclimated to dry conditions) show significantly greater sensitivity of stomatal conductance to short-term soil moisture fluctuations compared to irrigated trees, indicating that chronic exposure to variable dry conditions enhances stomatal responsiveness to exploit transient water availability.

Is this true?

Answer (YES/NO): NO